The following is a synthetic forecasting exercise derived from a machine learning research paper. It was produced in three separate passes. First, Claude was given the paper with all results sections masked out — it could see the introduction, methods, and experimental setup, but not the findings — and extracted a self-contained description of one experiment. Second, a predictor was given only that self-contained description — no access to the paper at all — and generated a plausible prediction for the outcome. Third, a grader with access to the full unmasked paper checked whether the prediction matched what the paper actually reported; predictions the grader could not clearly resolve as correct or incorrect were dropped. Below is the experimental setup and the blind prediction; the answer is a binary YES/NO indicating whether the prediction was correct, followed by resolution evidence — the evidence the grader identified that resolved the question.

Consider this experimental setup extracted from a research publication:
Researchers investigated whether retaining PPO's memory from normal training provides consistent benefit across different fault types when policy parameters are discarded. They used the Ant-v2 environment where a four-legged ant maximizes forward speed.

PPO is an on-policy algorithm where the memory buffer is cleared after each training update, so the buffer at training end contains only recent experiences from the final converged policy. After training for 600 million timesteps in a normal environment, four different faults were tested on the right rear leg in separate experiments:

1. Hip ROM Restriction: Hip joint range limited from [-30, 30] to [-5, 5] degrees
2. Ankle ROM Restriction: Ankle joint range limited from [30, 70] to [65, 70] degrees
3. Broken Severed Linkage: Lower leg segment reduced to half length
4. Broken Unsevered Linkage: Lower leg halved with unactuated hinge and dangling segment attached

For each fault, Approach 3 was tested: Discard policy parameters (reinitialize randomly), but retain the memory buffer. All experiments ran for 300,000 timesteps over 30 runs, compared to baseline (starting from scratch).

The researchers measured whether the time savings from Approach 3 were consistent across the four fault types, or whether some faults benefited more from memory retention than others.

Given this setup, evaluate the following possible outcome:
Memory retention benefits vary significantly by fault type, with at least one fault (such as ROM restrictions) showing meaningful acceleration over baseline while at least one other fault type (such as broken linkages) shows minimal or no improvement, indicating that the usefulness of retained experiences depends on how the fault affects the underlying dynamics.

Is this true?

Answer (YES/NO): NO